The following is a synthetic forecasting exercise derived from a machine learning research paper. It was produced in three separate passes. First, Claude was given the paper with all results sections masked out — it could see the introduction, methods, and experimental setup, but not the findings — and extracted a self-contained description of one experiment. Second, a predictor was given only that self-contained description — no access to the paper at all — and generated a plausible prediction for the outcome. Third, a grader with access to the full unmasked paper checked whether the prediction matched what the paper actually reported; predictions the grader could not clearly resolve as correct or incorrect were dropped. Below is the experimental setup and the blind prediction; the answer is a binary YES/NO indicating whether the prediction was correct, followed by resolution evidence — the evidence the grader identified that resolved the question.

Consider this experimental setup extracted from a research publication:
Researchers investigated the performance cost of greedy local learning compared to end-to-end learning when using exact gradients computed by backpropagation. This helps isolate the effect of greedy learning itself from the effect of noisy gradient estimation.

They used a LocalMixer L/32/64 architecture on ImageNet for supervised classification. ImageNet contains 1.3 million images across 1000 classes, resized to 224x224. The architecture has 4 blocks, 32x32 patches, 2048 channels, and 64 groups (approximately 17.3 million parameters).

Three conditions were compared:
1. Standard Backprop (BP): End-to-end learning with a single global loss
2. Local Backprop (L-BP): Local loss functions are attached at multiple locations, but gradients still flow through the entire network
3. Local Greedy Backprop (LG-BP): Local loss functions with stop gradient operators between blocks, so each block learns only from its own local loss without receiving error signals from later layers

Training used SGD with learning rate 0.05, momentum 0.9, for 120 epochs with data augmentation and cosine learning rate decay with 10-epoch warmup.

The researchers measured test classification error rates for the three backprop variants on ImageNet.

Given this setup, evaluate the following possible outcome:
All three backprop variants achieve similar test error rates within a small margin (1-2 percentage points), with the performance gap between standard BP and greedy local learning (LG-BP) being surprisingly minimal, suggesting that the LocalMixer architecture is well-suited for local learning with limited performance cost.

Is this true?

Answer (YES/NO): NO